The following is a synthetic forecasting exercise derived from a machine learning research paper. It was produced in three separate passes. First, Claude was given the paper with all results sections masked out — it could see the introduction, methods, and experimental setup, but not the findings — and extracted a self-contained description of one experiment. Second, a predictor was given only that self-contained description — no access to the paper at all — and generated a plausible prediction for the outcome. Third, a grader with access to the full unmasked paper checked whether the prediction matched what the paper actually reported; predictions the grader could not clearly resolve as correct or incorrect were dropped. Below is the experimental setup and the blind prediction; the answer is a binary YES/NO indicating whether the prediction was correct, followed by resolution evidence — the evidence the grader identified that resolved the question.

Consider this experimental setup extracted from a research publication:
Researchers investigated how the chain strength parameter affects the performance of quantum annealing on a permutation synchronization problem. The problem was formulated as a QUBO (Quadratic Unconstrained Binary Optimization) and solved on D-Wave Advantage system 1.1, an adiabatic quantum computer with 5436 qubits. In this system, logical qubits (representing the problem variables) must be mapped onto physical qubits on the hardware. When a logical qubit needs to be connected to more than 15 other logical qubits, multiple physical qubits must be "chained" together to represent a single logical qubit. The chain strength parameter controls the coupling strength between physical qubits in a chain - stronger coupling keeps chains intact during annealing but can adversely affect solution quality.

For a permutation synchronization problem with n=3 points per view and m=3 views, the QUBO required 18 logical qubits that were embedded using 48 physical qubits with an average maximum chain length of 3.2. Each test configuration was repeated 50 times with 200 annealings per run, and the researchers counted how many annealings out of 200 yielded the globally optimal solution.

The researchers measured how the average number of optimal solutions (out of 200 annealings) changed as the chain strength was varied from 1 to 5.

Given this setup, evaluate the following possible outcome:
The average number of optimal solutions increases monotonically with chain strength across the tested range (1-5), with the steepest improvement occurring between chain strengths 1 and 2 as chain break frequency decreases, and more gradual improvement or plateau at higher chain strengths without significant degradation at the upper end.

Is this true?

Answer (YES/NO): NO